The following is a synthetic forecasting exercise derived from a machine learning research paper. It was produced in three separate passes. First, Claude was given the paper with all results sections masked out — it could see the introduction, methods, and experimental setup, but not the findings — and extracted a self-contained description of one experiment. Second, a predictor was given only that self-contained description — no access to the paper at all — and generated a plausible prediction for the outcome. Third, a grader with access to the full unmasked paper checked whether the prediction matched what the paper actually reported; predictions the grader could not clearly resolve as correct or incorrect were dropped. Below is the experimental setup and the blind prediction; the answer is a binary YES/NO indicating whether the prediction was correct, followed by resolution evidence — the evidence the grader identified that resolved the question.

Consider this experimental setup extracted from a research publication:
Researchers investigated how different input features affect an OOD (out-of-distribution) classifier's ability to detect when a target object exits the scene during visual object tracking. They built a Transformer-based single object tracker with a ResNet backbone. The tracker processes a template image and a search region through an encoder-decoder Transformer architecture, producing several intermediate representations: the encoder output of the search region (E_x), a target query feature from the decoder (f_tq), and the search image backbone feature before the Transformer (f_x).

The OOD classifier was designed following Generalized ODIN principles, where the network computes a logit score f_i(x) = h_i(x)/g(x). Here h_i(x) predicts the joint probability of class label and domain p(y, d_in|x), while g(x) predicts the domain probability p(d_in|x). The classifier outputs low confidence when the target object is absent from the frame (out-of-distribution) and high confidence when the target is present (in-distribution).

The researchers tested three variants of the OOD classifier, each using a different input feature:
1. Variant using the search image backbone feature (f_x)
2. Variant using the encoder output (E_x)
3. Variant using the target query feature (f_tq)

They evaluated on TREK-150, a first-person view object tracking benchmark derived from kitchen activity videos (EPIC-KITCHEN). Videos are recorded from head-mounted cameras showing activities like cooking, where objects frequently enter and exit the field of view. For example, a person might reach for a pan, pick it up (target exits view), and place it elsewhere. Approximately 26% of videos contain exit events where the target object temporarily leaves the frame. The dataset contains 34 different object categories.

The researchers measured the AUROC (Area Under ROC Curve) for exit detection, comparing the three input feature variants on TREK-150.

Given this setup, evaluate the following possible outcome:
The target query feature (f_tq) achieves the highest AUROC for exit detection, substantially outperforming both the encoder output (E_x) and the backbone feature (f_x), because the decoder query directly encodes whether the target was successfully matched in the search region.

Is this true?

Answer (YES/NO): NO